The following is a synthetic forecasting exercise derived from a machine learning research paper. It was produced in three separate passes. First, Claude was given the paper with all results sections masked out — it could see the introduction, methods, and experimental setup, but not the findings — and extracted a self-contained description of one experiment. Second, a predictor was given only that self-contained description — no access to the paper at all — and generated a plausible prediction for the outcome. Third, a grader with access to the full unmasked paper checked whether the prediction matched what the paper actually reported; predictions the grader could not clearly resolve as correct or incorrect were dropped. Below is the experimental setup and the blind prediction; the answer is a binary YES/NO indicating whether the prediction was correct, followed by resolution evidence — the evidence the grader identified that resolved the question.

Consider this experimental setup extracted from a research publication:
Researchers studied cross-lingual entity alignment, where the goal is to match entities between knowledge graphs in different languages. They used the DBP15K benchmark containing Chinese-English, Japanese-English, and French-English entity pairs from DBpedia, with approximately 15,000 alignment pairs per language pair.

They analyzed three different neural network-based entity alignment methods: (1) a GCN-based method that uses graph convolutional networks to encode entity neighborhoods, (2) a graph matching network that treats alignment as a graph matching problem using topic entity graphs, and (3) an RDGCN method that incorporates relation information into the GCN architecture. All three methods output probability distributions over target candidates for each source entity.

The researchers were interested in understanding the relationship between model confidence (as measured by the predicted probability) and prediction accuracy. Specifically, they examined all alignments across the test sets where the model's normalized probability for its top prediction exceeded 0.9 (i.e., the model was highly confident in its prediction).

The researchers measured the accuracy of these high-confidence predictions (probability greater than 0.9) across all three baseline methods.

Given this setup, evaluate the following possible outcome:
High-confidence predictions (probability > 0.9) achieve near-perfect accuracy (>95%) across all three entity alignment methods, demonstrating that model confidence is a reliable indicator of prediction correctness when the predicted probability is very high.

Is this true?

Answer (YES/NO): YES